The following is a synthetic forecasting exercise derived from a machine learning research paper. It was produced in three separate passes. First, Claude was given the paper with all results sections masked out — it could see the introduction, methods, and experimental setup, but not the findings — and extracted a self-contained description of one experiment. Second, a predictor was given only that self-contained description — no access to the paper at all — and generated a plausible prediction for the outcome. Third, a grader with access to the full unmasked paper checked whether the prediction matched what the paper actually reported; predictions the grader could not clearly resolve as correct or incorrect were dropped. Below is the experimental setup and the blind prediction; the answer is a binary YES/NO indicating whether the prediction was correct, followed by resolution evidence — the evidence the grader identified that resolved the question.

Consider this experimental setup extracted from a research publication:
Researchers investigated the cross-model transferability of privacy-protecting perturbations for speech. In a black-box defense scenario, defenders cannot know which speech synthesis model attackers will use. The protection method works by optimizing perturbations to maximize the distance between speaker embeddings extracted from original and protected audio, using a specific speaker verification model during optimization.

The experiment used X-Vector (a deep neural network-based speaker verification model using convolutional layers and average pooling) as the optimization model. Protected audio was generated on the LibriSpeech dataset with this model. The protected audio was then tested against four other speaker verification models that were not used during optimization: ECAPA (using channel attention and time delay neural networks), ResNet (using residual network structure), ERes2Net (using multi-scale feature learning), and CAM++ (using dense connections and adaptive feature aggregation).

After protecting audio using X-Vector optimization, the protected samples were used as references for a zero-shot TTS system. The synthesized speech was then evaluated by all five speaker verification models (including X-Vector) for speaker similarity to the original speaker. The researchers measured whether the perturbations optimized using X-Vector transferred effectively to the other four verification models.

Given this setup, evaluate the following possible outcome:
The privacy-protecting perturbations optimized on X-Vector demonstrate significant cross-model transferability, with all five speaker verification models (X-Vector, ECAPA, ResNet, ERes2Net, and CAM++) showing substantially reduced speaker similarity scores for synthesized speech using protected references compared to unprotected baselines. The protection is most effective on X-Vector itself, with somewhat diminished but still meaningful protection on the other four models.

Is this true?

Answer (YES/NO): NO